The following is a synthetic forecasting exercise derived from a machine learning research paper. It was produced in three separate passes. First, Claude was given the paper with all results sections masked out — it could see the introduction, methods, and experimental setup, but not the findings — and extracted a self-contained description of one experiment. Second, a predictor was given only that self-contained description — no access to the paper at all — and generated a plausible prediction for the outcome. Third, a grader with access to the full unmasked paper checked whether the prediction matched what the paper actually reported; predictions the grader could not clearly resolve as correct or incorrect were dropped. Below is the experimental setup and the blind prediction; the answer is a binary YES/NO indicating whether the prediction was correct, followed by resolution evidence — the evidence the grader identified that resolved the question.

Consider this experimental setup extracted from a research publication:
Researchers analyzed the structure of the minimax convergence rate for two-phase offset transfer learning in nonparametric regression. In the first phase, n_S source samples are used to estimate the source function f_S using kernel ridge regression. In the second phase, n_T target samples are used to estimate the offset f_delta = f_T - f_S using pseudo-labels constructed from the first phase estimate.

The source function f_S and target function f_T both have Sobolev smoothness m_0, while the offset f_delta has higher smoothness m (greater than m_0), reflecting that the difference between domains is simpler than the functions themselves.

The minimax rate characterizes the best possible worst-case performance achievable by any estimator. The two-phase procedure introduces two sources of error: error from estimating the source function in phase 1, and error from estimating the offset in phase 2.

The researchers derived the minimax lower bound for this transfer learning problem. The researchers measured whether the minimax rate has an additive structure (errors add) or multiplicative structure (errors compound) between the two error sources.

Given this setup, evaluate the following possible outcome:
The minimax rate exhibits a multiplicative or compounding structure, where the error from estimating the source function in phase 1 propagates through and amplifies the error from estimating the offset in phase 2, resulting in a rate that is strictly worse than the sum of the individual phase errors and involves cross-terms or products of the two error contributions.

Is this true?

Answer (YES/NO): NO